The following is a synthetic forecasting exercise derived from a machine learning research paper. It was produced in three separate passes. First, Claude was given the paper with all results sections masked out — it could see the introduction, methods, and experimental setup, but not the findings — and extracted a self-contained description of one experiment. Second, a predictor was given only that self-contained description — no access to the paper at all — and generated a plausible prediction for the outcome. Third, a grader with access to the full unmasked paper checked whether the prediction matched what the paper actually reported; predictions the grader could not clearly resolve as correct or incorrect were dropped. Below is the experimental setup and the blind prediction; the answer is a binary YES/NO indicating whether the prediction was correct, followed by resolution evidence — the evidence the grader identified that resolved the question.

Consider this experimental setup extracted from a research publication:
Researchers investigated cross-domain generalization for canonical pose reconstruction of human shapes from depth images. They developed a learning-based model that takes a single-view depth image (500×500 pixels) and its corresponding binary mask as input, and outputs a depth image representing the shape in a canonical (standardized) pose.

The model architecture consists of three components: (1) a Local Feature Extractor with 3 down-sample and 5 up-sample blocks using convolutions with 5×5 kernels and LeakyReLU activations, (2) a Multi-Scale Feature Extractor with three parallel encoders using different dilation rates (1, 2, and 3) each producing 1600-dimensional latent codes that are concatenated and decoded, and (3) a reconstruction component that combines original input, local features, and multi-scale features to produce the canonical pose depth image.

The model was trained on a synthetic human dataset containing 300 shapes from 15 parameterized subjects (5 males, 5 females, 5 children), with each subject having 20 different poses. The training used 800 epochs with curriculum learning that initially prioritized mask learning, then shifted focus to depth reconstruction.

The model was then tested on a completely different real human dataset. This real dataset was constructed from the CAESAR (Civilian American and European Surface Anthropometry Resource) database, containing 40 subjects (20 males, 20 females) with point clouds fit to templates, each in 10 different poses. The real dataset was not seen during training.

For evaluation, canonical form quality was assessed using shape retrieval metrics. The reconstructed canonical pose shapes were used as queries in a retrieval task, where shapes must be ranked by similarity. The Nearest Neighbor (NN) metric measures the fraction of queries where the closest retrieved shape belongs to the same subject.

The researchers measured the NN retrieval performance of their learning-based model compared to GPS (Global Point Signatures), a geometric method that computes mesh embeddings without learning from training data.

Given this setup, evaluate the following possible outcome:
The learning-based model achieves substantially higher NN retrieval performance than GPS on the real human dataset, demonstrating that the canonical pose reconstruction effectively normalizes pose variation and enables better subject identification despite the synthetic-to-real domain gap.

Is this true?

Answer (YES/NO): NO